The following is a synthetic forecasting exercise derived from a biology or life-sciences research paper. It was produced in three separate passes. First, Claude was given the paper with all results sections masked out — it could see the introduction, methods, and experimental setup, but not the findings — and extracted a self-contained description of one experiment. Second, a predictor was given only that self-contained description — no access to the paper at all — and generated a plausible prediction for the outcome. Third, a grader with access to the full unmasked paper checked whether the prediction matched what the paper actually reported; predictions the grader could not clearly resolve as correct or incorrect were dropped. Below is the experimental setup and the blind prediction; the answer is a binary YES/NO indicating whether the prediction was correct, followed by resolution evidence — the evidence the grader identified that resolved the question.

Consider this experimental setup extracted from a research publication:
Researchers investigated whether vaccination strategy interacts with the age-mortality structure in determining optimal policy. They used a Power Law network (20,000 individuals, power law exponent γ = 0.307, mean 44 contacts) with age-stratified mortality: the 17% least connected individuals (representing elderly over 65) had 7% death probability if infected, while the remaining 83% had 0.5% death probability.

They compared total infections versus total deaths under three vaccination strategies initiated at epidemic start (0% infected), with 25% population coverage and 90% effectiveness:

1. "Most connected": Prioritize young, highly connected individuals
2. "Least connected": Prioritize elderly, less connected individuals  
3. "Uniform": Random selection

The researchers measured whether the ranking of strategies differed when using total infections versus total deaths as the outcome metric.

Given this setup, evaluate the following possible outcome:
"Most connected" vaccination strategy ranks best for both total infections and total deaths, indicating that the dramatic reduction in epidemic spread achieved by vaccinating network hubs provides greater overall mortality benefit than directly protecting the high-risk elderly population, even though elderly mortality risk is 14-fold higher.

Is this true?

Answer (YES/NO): YES